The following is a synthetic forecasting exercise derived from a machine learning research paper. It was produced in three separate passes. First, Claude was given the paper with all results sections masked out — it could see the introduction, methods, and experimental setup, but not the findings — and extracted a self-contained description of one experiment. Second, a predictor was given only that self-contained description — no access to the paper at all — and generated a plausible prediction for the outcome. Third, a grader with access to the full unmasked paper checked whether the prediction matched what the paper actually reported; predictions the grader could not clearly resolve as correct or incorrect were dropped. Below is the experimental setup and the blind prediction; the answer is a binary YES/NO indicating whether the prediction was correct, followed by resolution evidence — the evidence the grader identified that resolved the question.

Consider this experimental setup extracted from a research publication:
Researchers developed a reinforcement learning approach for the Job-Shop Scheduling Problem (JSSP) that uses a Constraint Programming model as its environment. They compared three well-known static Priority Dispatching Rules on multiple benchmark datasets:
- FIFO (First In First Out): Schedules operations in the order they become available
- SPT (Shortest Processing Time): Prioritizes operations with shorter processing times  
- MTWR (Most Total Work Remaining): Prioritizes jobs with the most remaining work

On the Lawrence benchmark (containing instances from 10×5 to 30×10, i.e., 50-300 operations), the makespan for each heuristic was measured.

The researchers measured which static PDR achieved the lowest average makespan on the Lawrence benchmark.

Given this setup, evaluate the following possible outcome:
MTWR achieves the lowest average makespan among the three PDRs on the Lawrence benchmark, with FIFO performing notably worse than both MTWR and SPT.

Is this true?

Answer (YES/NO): NO